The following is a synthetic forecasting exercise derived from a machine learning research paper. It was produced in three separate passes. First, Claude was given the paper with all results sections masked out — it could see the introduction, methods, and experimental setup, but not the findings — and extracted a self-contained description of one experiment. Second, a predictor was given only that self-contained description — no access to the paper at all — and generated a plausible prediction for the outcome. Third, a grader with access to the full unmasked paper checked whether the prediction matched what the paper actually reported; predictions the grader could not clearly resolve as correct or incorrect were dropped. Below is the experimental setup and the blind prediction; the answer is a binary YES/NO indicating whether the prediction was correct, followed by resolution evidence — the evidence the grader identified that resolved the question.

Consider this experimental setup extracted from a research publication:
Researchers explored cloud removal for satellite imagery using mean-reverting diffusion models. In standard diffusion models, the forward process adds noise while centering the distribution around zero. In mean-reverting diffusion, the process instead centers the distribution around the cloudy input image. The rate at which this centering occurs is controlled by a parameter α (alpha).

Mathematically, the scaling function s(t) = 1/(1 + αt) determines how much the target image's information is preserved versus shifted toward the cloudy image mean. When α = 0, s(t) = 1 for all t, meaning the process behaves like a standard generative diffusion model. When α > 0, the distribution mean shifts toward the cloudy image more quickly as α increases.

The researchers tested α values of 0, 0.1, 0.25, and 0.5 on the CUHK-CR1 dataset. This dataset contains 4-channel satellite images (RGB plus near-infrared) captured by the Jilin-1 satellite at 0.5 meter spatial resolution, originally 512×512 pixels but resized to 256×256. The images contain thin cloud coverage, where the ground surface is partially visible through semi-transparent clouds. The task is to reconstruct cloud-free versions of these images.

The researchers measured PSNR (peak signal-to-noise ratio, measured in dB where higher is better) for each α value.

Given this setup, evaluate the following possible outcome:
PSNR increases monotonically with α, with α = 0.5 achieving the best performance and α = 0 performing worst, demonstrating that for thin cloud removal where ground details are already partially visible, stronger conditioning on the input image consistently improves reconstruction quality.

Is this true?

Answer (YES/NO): NO